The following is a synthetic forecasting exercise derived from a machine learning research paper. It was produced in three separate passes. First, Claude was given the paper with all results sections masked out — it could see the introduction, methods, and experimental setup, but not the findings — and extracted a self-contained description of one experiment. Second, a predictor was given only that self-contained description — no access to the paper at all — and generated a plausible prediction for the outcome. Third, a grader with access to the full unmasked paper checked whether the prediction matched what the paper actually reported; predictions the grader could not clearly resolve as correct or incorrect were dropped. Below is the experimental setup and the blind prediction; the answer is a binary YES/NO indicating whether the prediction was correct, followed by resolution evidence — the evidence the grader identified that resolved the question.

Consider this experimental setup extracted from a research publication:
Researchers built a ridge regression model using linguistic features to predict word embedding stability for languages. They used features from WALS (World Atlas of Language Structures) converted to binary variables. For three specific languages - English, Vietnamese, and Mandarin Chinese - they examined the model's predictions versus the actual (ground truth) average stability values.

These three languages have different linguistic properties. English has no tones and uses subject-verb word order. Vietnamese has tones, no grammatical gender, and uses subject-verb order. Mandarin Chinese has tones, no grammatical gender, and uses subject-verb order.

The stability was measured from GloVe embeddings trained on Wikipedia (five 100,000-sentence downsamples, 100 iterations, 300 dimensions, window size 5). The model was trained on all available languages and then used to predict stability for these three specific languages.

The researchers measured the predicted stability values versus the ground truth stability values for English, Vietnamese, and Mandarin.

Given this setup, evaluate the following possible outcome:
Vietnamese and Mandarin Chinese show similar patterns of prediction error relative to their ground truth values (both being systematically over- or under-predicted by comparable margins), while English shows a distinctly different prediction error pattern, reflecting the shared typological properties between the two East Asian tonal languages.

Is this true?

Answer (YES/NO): NO